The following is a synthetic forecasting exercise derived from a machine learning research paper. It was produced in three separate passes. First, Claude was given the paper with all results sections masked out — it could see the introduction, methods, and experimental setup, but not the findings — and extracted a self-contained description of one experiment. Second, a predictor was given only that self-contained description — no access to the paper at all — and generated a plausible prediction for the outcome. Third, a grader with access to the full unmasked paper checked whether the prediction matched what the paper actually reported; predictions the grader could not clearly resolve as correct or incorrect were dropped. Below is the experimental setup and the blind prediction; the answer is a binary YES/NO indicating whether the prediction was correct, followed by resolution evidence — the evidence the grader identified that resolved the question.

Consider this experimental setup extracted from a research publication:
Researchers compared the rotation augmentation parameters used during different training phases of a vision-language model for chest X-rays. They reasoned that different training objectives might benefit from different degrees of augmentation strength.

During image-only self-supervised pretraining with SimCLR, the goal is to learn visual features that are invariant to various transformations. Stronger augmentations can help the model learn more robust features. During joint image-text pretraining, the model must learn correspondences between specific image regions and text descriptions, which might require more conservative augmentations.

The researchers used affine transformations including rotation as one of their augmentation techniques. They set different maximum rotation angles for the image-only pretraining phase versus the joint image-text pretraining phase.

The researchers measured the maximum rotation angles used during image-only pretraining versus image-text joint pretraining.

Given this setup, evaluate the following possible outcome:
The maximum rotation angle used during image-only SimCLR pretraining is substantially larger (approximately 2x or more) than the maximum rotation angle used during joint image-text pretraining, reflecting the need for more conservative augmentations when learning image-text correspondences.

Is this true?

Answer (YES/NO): YES